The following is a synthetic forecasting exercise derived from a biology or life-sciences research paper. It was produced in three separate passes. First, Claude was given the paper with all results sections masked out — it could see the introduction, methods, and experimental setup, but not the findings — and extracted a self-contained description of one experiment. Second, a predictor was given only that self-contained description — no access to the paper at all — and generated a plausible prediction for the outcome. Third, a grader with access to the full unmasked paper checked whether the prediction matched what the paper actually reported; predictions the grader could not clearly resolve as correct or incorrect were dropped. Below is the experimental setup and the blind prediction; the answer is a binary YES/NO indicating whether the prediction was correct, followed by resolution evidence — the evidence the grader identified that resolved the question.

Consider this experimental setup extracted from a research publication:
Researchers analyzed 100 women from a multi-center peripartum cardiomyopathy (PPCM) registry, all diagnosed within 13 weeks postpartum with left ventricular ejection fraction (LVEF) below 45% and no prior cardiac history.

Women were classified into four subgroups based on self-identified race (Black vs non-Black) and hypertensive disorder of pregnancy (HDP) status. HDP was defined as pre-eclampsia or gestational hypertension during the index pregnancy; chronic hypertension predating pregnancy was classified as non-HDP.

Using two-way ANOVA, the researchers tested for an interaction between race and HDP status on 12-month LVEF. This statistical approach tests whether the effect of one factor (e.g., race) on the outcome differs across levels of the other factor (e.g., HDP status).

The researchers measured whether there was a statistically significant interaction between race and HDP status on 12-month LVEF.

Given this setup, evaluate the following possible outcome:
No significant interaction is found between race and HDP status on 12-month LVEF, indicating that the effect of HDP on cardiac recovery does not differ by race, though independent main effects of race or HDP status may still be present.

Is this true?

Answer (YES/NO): NO